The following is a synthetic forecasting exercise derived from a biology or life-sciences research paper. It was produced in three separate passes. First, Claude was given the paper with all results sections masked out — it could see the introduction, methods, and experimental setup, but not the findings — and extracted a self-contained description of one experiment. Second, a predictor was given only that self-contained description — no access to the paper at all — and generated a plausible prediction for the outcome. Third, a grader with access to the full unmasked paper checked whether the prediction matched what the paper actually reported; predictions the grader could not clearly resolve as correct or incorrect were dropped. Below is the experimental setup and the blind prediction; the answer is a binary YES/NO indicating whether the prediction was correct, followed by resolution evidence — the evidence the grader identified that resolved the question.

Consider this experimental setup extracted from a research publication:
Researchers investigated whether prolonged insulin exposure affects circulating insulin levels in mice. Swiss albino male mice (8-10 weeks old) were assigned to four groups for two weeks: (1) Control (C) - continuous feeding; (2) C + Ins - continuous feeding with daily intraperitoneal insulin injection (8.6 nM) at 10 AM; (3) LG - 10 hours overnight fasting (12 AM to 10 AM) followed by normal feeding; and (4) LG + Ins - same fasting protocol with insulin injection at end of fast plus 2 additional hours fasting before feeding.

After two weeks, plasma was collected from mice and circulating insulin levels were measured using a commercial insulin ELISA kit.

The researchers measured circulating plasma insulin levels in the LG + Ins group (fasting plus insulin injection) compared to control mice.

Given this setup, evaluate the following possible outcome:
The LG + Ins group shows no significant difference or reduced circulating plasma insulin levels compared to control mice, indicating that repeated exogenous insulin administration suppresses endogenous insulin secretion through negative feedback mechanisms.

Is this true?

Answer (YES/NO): NO